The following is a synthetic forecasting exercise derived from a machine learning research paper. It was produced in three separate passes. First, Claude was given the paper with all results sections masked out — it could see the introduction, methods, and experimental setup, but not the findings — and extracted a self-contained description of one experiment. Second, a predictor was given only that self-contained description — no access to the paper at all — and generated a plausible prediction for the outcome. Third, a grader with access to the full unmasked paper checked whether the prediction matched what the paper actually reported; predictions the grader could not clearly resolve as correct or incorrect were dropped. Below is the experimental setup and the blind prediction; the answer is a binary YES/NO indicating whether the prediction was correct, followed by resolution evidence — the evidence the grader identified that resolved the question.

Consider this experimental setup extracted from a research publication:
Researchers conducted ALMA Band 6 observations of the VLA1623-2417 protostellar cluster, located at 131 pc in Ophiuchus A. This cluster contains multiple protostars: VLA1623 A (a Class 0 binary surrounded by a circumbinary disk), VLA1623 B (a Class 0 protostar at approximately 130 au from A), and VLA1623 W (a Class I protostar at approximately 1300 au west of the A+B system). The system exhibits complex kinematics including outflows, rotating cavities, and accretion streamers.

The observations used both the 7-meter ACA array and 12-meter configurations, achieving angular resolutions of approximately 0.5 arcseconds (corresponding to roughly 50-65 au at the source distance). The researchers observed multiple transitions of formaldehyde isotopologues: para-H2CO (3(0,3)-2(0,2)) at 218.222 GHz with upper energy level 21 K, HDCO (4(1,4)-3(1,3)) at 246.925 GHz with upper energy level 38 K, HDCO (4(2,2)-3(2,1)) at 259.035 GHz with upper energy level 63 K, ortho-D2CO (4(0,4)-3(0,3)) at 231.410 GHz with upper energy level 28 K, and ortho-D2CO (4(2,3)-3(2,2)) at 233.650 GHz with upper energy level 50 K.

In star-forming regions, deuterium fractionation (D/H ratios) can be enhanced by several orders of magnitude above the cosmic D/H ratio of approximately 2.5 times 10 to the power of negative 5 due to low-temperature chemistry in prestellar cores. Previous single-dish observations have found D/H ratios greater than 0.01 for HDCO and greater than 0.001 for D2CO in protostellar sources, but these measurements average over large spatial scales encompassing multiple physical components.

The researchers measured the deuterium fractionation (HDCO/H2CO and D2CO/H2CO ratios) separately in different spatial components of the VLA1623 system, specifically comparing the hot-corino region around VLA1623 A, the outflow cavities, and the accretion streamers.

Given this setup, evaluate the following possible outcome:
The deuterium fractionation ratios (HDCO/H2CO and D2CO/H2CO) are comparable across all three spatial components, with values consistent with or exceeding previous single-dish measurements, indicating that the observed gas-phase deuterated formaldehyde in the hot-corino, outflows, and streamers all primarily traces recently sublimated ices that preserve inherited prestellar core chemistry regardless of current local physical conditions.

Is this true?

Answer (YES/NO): YES